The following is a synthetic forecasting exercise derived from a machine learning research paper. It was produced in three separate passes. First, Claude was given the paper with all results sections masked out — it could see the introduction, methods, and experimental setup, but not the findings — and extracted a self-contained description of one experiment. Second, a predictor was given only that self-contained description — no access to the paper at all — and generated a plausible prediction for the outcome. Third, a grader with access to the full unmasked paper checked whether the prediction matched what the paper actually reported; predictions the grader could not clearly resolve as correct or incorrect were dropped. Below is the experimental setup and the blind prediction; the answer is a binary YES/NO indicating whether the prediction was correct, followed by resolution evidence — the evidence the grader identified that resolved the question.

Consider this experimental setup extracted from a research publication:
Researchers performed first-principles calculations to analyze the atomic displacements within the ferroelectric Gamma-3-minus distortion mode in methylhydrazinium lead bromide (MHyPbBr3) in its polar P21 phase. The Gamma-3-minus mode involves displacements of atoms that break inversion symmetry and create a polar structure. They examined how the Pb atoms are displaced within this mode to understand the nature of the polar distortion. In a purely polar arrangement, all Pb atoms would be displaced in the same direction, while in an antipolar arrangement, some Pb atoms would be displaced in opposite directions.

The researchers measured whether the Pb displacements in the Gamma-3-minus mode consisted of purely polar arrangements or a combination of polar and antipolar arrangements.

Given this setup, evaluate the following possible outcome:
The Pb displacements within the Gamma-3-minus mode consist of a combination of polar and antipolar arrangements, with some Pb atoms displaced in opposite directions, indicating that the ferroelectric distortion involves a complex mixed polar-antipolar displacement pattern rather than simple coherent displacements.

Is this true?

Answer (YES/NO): YES